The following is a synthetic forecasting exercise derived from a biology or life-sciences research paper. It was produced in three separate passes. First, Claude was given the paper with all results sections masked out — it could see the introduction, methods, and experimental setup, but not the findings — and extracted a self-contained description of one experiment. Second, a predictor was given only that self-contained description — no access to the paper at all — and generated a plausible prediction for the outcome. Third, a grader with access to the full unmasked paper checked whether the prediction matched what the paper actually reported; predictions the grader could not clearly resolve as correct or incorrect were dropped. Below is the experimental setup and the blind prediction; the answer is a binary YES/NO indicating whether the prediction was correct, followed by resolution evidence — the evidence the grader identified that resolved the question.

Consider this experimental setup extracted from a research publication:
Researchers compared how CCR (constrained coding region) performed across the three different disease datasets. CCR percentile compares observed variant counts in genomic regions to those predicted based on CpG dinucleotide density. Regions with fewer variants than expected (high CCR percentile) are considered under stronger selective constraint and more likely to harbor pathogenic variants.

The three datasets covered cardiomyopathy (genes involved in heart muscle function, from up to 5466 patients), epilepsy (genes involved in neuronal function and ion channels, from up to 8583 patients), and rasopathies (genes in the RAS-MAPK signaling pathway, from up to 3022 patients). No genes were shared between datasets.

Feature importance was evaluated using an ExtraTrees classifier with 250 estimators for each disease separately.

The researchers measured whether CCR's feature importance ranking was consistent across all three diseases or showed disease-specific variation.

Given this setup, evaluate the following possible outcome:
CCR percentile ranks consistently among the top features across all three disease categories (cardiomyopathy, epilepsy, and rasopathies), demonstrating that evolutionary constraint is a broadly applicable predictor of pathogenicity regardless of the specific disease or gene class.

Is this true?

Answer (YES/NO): YES